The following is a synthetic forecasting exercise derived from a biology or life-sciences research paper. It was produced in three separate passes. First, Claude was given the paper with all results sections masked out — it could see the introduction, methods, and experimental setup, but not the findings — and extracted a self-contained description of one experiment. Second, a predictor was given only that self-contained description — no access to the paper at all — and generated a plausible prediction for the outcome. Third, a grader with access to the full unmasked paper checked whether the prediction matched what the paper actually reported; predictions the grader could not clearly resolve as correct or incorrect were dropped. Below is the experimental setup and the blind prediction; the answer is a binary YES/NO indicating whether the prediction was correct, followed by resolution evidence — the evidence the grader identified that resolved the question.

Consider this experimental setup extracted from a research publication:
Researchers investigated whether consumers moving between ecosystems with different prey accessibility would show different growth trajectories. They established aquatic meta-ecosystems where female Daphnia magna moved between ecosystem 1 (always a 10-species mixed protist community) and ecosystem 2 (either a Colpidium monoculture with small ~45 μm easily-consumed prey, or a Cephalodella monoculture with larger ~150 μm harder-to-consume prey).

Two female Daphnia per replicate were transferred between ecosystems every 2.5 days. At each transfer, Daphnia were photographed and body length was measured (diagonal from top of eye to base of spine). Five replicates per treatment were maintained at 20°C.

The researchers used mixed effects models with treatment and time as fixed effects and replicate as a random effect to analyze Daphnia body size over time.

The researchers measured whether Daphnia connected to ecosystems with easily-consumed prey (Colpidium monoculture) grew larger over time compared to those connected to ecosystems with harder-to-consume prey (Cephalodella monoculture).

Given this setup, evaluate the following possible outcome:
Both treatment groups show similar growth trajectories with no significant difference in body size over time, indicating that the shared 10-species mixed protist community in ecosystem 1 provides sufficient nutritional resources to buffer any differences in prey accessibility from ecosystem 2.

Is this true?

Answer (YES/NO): NO